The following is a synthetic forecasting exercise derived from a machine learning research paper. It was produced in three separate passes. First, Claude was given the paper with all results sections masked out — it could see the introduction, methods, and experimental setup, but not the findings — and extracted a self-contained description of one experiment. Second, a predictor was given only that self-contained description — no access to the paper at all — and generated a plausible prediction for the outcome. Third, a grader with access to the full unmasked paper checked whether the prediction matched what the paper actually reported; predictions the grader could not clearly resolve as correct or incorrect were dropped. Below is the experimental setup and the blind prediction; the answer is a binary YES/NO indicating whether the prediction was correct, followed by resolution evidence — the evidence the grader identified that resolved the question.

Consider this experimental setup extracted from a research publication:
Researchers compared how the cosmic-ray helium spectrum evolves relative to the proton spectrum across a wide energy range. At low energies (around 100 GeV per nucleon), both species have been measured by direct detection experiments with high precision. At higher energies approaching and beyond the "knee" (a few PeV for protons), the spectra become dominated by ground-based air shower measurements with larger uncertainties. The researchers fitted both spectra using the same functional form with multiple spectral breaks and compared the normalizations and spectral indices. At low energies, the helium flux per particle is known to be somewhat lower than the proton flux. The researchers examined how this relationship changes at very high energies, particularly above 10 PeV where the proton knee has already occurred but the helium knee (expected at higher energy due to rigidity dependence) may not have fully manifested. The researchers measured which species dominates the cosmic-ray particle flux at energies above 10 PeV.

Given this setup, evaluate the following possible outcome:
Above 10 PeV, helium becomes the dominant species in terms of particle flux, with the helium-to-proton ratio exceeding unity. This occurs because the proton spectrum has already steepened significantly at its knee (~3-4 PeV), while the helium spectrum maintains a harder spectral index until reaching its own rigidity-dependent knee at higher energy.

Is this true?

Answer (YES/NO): YES